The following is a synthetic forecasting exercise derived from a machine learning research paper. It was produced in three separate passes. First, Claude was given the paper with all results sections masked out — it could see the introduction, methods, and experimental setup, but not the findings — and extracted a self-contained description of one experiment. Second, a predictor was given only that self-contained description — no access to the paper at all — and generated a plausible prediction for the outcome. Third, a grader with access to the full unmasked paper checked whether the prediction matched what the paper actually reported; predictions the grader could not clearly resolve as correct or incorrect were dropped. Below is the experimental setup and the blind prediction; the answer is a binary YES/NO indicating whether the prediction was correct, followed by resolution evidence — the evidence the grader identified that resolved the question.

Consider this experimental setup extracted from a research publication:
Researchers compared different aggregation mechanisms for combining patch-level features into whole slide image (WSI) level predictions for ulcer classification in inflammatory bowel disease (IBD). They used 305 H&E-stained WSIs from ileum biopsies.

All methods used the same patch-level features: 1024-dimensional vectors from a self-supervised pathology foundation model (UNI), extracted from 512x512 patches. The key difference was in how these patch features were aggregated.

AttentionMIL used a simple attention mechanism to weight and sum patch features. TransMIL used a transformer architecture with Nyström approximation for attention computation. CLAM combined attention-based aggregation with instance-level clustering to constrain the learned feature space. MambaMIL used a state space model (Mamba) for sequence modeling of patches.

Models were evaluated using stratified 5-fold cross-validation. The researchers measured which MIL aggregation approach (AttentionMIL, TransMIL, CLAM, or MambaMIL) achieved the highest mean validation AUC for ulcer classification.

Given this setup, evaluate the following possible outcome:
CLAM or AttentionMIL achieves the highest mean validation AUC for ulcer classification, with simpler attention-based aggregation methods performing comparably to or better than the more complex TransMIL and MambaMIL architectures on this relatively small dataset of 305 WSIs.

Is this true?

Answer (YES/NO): NO